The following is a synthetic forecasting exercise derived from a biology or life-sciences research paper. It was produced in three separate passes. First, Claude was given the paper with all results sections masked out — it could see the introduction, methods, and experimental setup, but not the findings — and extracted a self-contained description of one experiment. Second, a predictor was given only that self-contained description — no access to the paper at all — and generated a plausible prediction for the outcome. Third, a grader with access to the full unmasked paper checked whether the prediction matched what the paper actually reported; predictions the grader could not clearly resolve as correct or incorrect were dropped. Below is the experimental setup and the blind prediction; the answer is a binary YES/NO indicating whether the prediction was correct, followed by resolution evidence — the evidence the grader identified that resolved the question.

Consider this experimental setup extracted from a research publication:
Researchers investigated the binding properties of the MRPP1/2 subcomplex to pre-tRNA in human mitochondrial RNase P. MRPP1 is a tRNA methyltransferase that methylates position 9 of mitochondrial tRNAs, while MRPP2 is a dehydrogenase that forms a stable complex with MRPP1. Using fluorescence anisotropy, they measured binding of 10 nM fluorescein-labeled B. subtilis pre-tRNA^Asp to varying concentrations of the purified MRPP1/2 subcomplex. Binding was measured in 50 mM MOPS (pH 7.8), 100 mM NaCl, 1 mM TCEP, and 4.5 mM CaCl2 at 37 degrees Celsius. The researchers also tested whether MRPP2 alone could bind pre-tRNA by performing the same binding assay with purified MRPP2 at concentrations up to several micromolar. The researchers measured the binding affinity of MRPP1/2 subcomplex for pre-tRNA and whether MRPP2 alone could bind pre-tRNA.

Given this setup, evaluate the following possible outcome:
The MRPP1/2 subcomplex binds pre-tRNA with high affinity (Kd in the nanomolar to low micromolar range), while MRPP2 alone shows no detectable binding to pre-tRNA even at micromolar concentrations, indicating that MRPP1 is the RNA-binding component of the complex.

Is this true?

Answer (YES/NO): YES